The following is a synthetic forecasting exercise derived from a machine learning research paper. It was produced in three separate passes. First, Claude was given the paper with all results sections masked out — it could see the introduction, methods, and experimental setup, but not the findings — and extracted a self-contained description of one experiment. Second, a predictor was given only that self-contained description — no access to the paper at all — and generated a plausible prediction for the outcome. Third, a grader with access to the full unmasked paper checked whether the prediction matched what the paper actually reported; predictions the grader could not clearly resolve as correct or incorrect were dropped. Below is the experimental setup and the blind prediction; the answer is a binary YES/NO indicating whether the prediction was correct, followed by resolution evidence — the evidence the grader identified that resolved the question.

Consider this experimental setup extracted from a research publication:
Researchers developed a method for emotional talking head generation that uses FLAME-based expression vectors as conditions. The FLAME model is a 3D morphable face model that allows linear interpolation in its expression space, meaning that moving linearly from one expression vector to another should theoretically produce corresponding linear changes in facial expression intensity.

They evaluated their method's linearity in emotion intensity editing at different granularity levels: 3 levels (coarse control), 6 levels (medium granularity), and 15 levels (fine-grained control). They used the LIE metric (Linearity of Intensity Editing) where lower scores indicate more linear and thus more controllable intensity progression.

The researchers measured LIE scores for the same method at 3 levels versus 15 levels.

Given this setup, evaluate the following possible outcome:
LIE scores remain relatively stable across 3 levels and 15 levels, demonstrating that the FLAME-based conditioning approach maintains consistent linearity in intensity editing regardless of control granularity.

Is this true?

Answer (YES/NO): NO